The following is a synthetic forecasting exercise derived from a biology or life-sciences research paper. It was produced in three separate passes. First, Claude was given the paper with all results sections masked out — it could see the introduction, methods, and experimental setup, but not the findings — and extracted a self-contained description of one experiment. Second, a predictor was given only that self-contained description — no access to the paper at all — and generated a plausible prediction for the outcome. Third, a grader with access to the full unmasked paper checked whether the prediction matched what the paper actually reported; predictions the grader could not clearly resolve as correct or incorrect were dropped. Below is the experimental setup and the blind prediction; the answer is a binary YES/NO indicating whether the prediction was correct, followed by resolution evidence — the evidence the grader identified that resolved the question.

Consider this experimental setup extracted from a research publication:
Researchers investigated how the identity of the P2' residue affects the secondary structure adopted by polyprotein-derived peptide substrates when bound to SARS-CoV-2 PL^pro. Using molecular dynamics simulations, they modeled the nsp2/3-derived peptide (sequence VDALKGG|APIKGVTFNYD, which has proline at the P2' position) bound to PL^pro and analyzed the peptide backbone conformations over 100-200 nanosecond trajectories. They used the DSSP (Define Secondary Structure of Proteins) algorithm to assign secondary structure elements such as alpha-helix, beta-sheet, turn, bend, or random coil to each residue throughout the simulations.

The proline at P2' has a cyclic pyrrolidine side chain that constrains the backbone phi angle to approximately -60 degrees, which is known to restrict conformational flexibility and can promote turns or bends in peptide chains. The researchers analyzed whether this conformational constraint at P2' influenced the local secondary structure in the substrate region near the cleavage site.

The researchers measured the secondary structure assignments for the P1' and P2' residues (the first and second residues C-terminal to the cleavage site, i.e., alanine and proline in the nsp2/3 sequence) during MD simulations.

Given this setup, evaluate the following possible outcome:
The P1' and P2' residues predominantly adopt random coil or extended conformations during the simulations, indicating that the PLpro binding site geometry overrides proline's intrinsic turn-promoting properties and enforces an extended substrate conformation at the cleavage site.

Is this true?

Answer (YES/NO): NO